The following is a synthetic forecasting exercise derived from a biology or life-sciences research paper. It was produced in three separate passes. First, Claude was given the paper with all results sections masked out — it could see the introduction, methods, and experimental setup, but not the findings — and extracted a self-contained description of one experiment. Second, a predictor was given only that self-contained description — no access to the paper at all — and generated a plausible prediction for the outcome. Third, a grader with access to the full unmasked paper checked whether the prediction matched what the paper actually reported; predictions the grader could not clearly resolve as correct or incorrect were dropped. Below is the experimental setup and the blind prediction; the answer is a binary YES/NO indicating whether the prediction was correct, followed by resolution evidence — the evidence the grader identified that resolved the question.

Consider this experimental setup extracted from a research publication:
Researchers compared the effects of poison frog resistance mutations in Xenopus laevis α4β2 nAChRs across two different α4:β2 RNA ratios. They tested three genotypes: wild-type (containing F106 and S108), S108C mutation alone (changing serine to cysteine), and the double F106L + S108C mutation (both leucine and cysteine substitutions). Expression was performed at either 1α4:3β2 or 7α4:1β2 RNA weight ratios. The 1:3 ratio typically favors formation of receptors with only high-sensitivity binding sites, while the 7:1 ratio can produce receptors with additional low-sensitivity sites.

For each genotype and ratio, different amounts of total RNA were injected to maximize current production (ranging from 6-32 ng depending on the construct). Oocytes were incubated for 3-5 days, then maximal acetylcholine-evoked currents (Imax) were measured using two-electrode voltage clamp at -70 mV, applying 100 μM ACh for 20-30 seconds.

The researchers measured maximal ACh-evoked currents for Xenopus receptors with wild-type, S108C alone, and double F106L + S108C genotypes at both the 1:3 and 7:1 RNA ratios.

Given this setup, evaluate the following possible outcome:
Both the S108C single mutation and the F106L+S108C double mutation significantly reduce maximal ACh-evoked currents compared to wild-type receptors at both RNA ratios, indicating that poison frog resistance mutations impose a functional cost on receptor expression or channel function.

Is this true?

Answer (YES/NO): YES